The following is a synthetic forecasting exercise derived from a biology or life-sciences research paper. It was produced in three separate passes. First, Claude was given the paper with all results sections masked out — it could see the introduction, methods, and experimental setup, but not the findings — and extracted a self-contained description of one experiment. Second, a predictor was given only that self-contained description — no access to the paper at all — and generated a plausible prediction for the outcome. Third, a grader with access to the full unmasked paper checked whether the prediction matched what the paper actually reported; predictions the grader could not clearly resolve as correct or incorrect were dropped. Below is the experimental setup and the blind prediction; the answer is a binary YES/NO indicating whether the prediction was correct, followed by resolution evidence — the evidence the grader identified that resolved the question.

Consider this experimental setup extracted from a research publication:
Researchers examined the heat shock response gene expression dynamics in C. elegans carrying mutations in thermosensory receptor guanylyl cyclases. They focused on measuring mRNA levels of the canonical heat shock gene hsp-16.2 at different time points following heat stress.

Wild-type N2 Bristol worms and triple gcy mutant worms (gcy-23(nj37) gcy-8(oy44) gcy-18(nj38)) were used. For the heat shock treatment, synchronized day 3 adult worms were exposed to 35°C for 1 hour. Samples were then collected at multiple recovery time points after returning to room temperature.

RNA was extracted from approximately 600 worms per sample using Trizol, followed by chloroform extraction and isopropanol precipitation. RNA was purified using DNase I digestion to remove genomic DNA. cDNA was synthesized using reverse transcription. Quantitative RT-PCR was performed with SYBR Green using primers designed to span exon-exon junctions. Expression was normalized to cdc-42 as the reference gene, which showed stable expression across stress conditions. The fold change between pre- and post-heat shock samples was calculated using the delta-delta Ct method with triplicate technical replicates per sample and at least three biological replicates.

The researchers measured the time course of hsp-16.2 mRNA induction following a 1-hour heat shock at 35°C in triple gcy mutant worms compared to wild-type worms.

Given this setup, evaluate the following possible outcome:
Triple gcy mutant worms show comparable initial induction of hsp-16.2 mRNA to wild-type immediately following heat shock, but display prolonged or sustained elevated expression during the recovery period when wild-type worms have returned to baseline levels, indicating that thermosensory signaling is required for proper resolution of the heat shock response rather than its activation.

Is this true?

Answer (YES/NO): NO